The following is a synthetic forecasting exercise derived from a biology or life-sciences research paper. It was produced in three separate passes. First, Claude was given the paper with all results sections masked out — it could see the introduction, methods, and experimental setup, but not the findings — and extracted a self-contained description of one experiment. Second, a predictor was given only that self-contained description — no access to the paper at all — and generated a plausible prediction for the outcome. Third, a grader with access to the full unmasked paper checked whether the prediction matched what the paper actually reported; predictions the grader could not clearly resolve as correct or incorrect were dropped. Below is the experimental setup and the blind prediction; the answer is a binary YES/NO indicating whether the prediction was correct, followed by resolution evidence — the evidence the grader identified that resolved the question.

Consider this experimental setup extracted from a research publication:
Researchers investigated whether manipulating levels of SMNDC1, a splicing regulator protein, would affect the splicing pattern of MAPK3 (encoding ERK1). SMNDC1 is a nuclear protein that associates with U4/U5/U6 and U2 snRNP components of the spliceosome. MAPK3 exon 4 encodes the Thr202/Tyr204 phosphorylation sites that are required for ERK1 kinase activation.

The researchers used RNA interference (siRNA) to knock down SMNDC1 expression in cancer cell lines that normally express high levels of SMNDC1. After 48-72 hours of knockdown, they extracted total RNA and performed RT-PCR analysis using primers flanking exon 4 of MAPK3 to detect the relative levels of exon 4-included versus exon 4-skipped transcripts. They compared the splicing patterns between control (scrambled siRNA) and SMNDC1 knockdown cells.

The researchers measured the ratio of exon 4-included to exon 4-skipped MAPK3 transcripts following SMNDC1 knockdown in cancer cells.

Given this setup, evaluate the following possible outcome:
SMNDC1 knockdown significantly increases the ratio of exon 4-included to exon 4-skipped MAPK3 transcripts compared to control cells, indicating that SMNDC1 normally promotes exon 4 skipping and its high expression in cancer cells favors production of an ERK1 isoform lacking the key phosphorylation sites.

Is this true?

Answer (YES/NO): NO